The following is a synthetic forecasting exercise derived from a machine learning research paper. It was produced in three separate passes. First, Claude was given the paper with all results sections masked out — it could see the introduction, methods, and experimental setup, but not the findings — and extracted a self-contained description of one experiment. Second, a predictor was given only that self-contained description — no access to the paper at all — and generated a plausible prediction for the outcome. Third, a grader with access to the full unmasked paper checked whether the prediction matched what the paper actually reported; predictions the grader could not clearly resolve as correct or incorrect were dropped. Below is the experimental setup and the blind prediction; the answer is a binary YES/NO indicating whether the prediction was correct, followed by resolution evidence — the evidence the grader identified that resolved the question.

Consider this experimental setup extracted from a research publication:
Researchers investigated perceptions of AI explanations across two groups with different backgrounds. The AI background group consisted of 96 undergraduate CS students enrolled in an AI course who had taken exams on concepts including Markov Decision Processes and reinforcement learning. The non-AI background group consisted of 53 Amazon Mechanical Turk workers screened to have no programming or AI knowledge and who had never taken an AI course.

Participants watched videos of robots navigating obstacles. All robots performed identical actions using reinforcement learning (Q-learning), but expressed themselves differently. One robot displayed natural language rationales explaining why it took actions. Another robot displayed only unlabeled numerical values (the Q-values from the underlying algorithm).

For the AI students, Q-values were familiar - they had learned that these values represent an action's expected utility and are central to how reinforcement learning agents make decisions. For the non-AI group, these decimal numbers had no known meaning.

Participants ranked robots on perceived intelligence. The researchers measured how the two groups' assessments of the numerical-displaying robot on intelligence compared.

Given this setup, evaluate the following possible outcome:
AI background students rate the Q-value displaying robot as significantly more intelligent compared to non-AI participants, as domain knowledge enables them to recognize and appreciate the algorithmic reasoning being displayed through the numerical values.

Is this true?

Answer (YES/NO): NO